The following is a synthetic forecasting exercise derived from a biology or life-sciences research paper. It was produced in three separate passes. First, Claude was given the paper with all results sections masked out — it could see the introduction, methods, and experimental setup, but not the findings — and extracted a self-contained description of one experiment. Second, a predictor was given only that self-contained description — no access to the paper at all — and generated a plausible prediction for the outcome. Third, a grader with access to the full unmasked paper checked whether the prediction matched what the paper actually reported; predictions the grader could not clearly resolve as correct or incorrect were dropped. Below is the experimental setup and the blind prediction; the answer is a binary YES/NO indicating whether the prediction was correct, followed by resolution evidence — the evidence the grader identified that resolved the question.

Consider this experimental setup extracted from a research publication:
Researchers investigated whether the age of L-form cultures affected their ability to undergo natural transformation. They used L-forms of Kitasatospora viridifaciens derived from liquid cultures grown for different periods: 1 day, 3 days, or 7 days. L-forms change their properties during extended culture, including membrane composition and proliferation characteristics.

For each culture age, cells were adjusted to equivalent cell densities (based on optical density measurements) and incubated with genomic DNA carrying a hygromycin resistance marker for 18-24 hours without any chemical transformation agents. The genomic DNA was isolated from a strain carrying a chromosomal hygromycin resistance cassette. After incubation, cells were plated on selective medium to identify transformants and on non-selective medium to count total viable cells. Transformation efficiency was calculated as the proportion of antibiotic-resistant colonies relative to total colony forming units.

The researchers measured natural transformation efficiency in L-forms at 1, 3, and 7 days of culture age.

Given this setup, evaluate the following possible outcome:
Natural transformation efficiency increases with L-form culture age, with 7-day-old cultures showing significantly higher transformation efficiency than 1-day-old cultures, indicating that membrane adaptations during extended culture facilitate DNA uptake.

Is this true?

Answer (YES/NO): NO